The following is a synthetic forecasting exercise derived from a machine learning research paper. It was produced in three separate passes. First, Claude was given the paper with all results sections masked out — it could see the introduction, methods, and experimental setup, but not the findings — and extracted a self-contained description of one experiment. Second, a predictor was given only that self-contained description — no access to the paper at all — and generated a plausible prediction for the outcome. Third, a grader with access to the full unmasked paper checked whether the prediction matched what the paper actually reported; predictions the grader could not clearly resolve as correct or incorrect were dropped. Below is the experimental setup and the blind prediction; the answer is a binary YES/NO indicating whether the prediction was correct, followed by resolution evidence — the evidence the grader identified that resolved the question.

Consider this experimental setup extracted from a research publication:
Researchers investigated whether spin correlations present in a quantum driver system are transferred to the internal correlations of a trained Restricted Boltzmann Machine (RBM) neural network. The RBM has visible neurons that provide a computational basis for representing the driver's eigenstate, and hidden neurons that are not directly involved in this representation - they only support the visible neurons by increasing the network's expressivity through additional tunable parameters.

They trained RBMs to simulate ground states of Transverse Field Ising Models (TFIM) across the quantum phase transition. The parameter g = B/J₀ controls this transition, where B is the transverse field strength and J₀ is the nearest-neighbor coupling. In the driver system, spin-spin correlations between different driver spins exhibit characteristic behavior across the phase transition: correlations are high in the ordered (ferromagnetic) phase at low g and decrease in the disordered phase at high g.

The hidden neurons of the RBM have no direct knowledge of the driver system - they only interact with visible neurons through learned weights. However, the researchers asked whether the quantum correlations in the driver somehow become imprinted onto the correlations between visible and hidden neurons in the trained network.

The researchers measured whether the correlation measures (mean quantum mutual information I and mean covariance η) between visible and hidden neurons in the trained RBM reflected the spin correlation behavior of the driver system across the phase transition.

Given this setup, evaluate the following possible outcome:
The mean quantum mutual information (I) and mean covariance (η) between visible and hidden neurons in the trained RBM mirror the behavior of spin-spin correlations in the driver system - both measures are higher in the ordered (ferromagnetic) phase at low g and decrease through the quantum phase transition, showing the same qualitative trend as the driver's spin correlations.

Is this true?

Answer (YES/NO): YES